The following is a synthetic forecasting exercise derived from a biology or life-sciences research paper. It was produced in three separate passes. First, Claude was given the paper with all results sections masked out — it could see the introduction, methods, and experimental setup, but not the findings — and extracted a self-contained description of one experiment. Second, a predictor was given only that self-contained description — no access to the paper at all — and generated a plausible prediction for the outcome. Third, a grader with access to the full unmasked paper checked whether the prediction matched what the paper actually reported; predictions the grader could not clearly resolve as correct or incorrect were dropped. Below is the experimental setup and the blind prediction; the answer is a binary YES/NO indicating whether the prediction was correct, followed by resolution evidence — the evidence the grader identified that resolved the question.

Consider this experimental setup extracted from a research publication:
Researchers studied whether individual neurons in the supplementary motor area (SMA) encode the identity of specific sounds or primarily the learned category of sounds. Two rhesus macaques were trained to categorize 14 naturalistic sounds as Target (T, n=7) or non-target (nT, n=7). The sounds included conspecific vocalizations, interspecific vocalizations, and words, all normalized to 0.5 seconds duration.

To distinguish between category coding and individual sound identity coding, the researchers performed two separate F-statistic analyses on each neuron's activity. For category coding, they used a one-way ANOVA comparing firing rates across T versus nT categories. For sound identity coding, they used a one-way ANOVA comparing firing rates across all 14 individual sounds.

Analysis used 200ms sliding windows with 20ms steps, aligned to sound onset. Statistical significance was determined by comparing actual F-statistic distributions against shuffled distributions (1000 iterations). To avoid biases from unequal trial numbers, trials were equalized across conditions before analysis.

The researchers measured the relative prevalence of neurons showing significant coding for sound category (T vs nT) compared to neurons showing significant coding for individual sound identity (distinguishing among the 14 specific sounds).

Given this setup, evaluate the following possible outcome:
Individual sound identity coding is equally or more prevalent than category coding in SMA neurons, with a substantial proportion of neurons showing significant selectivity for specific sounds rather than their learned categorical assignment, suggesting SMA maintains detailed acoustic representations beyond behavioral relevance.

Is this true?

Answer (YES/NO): NO